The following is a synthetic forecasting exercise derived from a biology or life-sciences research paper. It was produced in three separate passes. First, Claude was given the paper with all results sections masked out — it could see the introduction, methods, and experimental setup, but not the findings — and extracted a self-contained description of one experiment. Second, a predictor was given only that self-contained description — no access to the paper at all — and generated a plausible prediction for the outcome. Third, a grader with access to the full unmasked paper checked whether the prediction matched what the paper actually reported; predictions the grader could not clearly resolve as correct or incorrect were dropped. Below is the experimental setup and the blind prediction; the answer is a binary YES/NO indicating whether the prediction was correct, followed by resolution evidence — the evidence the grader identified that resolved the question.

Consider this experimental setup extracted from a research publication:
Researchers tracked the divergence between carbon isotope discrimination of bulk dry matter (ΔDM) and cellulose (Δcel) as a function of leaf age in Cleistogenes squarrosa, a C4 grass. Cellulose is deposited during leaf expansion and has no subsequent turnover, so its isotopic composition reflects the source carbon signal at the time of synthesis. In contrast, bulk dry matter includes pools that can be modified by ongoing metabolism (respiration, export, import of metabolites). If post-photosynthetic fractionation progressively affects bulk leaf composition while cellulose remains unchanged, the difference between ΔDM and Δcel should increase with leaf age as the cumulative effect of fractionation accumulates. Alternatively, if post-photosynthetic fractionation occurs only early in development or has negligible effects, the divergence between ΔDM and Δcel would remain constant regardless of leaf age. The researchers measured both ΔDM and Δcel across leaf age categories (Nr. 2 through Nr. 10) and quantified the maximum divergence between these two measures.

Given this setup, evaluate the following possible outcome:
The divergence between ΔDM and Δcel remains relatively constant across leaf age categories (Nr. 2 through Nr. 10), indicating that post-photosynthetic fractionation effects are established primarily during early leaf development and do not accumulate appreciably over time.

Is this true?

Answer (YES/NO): NO